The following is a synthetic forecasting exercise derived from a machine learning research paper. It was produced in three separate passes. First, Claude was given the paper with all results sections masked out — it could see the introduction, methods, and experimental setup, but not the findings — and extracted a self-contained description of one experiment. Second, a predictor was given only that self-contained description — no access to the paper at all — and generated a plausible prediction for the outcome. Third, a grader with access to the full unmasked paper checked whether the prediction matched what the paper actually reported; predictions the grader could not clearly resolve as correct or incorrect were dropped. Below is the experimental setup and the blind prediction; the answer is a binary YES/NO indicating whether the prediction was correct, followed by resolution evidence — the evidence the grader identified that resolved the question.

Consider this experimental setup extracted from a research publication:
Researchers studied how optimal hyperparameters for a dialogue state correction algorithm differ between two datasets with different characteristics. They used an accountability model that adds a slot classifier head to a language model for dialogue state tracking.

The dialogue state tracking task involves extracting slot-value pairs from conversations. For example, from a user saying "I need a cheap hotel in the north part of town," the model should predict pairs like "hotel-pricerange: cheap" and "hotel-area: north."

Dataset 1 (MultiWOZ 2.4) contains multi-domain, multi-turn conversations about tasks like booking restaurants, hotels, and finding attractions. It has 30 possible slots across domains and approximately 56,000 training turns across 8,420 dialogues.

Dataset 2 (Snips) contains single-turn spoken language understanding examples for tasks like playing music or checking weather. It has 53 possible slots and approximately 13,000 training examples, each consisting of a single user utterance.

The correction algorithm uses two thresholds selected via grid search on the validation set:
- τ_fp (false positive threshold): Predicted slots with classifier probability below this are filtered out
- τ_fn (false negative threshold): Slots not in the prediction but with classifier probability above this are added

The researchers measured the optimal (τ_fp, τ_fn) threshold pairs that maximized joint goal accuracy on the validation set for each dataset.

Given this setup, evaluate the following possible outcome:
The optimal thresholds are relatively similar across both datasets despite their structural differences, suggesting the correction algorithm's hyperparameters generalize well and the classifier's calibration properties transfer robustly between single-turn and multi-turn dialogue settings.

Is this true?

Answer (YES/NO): NO